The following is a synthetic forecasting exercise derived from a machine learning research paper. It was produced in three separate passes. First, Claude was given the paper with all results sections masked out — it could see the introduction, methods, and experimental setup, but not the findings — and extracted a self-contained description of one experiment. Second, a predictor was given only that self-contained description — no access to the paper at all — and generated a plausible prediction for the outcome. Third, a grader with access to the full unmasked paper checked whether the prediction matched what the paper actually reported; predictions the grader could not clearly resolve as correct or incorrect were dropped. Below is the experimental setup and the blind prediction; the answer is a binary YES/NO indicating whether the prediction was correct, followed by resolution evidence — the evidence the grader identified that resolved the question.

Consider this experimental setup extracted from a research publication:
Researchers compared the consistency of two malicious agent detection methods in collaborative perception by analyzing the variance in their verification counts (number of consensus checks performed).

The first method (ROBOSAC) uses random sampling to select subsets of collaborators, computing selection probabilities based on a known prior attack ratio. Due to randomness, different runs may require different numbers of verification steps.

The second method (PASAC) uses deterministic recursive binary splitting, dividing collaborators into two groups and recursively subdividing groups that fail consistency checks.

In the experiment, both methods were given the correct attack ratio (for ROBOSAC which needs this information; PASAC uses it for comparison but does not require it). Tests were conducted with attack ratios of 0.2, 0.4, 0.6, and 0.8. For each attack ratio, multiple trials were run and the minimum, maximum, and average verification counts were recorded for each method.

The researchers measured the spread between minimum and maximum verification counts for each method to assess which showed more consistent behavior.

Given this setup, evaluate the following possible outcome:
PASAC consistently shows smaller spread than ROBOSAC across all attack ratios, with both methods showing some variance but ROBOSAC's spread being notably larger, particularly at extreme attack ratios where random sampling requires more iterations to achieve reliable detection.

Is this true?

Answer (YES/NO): NO